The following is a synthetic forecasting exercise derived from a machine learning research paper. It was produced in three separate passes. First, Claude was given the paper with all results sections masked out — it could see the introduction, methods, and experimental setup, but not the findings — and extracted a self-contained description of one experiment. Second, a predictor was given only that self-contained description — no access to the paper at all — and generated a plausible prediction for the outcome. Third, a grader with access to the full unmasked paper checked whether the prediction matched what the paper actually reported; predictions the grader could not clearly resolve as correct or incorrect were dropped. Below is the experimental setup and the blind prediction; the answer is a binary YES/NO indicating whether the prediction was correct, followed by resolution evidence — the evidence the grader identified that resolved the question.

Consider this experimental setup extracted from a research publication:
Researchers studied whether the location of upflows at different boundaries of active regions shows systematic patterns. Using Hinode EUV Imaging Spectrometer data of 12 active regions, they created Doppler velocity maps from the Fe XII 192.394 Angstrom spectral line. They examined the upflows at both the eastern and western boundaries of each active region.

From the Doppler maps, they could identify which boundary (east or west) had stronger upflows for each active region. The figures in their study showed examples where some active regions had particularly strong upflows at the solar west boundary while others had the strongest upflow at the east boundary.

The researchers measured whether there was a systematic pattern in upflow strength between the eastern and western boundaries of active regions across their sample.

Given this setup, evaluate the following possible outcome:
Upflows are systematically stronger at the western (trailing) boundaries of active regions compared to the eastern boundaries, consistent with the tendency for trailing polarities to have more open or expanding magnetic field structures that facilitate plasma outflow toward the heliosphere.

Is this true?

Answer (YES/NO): NO